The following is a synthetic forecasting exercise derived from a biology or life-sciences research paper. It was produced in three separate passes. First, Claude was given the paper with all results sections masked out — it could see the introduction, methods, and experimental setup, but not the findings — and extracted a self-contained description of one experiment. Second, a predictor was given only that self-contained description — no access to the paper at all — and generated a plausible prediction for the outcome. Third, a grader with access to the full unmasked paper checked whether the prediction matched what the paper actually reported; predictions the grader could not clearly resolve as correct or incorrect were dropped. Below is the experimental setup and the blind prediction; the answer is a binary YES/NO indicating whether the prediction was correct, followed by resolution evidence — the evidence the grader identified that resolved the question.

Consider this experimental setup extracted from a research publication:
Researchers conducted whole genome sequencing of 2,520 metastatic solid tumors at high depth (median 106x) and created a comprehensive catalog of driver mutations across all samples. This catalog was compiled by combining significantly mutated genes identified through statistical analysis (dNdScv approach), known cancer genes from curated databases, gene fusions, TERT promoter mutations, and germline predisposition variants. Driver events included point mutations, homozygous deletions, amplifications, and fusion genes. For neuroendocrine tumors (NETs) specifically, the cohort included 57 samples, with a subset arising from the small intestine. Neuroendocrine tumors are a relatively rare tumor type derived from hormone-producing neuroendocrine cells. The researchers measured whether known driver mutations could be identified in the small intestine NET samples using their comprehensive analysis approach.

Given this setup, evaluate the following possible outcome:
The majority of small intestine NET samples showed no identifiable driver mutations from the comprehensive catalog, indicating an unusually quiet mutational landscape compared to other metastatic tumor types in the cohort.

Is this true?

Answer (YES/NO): NO